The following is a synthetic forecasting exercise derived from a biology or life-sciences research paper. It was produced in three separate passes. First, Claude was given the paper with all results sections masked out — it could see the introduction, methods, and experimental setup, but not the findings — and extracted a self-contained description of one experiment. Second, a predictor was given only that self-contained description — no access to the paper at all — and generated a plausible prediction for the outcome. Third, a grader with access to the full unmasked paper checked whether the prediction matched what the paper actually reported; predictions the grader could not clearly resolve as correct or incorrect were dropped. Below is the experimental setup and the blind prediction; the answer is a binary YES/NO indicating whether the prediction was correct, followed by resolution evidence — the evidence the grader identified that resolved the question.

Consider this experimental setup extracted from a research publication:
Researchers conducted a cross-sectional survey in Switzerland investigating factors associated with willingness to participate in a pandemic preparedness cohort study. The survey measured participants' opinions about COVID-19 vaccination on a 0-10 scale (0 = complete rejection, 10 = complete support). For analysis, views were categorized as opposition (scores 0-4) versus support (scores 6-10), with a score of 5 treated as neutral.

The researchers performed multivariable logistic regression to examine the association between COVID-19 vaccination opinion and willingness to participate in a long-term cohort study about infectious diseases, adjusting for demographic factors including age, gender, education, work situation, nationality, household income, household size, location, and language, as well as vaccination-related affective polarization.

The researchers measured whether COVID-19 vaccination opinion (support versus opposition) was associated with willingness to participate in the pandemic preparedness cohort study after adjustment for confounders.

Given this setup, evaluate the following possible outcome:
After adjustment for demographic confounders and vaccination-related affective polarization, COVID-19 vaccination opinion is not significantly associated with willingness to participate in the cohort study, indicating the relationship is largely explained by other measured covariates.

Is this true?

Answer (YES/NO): NO